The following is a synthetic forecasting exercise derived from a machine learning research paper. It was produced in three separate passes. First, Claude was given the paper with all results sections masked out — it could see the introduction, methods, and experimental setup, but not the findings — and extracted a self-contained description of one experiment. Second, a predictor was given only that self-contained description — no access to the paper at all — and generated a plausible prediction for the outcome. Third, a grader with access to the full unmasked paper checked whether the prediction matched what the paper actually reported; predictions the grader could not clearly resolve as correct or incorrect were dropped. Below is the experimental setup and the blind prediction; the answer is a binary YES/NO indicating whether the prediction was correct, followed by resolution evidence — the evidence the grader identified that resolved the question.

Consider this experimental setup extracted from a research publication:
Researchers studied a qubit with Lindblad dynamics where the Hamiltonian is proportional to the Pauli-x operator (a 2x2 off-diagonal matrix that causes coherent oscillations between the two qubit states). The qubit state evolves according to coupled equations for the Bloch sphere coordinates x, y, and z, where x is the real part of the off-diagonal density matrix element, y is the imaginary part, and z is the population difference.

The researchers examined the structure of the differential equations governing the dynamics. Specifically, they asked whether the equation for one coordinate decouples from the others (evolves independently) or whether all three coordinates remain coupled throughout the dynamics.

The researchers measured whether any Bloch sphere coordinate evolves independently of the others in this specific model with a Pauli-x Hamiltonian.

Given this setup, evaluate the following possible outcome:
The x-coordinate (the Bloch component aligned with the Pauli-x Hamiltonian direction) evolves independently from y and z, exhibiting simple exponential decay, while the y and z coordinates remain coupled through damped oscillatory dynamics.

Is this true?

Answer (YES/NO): YES